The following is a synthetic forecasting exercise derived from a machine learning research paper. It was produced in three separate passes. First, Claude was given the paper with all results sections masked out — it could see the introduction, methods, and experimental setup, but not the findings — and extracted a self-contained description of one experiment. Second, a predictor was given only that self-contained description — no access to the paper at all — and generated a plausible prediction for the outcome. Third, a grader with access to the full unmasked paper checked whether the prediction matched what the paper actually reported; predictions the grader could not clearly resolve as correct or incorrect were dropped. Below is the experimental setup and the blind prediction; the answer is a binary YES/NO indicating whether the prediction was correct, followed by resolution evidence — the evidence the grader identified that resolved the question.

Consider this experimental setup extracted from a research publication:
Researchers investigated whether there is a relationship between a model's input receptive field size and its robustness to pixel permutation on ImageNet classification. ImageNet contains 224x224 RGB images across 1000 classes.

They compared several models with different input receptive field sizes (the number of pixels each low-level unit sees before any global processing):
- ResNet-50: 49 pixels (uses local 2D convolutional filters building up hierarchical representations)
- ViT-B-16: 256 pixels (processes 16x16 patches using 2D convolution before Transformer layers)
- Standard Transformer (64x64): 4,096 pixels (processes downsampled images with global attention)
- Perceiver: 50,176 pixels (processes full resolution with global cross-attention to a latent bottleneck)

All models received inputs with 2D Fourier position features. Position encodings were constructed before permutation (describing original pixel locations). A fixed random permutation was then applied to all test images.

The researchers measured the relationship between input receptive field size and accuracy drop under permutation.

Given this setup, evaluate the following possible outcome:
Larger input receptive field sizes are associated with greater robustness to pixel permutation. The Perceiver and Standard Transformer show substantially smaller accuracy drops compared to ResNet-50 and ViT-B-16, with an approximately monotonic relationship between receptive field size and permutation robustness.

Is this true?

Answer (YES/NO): YES